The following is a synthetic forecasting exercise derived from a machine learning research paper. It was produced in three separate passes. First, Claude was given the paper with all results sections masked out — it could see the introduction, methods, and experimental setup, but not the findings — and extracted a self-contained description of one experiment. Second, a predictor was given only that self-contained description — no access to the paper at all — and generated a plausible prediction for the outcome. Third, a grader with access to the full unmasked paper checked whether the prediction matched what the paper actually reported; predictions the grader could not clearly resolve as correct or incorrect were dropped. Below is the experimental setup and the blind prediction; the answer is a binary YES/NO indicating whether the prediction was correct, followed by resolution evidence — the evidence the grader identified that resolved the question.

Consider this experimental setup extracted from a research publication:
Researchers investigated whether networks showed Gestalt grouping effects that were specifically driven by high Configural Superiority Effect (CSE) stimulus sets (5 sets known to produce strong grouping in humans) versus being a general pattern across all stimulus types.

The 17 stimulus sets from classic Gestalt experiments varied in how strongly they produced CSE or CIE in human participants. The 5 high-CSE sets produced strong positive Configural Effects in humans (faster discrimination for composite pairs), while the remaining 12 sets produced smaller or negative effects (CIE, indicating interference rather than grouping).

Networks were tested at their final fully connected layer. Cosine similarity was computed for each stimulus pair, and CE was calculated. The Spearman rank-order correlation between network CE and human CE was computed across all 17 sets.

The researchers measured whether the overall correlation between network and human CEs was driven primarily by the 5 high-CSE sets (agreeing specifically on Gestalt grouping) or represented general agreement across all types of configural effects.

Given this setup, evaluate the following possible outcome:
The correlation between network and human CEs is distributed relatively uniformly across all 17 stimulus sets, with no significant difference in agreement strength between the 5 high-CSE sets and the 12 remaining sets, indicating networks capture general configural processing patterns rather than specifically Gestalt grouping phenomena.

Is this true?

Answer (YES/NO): NO